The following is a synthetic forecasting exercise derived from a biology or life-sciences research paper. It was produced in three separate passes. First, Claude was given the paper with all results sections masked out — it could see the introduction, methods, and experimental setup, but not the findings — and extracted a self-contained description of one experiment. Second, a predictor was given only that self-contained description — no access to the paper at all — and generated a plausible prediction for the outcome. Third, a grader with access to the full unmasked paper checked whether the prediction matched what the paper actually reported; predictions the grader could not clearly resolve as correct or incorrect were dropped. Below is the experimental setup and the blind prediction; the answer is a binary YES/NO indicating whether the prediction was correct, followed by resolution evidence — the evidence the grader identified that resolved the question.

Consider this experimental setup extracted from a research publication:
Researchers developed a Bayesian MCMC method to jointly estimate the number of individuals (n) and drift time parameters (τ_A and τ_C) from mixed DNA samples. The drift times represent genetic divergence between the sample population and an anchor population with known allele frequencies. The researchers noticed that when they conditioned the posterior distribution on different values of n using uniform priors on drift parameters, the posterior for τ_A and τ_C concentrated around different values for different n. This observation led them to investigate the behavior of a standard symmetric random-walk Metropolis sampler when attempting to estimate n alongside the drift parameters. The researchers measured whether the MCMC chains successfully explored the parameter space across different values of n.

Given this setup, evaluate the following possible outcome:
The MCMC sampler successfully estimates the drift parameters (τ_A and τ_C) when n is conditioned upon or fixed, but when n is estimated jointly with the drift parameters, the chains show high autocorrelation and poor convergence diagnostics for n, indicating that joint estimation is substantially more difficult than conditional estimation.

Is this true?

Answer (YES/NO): YES